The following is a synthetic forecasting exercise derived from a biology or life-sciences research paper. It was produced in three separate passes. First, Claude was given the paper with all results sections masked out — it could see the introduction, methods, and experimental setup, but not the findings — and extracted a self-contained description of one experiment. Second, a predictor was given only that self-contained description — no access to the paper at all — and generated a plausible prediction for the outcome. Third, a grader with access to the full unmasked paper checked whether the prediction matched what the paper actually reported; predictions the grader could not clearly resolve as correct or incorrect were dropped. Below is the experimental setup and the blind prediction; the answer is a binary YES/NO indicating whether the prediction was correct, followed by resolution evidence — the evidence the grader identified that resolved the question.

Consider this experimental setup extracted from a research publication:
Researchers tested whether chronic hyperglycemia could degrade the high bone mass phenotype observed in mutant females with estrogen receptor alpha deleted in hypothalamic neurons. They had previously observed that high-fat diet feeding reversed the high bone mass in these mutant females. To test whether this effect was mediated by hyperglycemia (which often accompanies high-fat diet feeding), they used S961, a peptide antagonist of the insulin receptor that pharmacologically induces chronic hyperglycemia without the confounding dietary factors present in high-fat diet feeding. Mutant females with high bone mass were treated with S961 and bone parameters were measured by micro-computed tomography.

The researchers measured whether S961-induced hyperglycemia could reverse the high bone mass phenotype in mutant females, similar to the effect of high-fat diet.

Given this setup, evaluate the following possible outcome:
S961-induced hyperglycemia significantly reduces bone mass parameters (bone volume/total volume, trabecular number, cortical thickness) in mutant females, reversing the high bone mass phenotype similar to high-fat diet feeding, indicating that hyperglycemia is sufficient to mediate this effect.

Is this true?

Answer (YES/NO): NO